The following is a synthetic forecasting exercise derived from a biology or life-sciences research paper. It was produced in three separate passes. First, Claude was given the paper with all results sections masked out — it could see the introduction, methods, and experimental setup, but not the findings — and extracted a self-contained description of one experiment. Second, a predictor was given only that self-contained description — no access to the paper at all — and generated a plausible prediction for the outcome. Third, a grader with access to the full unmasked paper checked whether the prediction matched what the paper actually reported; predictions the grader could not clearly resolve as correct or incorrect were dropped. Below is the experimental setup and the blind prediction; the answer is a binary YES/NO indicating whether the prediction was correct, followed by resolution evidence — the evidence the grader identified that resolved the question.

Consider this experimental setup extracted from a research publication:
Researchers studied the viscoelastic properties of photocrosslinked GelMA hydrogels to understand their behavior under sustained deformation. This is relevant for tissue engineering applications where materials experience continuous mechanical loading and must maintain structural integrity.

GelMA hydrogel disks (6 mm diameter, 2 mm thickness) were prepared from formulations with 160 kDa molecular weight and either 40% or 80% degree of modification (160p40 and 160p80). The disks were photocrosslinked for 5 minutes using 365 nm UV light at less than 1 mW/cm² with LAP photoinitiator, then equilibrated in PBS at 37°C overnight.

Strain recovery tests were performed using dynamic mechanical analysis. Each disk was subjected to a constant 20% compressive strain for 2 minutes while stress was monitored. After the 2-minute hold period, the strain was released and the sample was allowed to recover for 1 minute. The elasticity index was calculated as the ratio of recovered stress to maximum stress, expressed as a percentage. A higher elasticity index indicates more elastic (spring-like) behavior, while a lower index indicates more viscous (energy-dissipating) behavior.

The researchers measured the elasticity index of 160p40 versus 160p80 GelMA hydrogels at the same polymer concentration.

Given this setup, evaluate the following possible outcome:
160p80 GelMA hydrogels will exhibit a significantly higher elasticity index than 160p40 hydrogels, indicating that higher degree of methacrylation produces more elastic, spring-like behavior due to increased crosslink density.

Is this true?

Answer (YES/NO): YES